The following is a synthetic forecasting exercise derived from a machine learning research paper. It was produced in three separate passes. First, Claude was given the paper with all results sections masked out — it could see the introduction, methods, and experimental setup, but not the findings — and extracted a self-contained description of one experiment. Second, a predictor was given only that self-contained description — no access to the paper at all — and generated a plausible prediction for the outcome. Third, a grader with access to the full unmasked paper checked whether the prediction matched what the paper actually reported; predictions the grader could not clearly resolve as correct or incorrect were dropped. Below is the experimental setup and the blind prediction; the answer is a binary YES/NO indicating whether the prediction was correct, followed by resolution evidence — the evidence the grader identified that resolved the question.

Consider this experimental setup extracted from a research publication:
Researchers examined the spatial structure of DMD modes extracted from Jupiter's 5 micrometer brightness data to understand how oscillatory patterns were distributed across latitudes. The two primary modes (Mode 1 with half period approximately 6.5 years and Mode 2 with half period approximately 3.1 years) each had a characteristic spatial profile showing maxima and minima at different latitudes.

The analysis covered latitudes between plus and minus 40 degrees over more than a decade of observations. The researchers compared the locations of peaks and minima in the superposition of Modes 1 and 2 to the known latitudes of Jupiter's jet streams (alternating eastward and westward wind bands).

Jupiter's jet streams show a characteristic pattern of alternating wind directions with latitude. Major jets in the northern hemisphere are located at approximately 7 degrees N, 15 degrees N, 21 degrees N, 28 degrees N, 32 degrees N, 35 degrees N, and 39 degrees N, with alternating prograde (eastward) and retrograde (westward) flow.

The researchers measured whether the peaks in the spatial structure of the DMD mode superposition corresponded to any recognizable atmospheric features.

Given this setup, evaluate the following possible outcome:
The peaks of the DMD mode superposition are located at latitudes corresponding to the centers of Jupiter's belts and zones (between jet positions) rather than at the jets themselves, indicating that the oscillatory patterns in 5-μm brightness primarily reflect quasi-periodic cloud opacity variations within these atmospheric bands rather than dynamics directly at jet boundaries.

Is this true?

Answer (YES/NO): NO